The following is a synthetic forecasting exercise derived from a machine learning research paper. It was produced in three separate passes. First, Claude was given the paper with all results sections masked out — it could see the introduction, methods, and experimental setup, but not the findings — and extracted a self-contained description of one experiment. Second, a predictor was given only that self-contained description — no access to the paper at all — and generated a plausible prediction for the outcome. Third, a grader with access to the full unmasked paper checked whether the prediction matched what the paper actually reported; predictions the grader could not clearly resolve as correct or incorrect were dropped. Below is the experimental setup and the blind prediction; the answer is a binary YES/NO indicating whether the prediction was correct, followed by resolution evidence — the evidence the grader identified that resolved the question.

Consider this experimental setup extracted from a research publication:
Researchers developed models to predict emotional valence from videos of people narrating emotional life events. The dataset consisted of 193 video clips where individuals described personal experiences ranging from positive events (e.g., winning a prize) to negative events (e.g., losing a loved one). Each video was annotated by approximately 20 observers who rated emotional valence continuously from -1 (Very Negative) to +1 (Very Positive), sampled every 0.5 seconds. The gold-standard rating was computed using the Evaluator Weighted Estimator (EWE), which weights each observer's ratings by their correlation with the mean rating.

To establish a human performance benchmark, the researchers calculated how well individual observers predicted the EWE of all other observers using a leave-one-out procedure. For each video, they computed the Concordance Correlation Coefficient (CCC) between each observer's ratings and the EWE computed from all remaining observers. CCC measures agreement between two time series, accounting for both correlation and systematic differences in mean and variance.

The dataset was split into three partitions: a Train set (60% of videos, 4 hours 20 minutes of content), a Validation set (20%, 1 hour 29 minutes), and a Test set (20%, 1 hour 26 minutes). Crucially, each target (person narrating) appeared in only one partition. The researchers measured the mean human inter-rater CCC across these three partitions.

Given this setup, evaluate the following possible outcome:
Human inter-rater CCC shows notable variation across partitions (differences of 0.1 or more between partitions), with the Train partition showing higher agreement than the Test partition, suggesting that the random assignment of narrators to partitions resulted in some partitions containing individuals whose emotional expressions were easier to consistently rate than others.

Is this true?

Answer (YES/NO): NO